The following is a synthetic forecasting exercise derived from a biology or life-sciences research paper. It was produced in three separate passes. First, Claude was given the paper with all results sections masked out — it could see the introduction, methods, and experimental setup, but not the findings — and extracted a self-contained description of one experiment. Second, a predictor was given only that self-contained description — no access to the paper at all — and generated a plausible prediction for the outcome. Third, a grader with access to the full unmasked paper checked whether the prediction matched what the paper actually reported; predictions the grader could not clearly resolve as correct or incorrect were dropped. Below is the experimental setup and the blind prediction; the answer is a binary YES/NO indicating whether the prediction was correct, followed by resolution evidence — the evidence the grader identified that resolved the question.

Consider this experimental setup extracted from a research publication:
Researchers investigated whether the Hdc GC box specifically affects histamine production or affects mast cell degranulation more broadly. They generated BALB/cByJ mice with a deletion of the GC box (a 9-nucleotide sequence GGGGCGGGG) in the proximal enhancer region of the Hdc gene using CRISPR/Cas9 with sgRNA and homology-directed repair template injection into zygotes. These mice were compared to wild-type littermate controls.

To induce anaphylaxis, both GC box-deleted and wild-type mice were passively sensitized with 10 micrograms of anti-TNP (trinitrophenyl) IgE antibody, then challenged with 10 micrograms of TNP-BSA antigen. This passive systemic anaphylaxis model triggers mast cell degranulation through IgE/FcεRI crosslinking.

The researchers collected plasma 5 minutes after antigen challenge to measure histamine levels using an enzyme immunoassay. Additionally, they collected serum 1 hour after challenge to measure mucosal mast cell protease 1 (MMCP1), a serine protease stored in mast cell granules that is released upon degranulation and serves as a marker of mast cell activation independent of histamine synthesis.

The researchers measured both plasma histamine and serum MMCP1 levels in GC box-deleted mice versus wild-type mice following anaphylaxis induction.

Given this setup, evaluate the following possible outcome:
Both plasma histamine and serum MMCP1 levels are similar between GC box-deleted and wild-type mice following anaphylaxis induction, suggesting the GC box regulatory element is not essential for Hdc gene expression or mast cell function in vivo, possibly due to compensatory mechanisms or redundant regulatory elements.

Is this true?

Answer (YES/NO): NO